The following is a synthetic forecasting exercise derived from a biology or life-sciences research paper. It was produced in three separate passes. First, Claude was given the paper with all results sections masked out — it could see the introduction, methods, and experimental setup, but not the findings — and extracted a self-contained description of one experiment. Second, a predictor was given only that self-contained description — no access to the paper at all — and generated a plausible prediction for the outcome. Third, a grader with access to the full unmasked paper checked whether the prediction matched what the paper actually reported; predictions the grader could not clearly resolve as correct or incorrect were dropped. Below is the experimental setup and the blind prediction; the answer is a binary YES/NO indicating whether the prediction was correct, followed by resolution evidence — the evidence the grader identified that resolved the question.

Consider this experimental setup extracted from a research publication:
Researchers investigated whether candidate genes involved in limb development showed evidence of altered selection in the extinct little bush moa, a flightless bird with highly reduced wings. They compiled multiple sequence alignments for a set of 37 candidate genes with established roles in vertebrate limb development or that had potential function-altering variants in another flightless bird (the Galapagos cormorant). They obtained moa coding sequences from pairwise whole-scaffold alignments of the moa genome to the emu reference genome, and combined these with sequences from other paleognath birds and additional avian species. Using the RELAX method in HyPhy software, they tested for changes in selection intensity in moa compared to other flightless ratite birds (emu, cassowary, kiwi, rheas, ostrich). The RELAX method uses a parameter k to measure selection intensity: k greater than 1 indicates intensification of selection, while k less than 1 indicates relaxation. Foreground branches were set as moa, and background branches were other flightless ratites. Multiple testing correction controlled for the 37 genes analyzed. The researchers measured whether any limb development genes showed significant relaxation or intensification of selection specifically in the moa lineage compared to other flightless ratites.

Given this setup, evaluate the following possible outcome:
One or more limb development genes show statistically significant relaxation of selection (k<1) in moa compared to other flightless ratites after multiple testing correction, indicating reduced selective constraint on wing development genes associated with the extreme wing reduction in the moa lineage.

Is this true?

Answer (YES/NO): NO